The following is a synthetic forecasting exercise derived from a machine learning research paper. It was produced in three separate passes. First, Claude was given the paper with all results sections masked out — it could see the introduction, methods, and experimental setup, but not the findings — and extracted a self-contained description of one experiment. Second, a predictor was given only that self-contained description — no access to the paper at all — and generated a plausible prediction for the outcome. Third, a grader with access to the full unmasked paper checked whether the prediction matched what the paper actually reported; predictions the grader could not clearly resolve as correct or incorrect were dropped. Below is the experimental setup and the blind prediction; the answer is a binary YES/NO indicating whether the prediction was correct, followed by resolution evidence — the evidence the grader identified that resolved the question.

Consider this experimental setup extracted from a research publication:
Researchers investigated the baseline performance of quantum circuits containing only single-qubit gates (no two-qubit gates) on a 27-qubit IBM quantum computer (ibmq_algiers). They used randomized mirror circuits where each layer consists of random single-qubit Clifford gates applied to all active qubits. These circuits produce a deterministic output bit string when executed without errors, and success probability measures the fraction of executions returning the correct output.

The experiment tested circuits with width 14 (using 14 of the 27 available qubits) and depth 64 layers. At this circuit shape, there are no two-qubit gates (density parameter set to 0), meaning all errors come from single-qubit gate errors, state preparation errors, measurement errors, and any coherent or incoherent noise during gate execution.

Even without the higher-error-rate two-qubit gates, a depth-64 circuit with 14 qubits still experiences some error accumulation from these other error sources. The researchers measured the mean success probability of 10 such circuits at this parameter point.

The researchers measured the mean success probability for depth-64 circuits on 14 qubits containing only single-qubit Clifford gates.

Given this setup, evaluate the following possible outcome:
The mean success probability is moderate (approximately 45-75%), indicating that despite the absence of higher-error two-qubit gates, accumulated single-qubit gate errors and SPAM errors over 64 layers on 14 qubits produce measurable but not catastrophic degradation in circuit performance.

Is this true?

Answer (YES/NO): YES